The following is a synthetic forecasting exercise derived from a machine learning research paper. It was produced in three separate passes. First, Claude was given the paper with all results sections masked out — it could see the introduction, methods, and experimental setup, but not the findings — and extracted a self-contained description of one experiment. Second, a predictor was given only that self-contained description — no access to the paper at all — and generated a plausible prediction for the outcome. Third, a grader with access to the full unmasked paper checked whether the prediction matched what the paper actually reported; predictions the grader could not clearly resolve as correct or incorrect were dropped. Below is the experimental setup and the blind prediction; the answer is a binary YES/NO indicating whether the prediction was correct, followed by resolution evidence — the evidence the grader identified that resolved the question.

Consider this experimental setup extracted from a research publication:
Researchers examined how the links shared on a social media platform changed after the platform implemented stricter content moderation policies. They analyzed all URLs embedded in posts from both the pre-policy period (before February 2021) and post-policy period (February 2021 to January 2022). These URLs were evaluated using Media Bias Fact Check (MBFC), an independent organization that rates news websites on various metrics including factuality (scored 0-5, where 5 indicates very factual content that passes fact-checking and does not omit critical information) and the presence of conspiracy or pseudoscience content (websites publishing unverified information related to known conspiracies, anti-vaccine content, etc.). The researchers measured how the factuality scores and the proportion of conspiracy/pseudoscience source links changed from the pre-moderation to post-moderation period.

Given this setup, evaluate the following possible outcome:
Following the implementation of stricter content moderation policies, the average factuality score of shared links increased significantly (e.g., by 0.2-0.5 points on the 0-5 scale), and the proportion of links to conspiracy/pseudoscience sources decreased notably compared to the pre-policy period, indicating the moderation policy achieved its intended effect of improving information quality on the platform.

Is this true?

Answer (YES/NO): YES